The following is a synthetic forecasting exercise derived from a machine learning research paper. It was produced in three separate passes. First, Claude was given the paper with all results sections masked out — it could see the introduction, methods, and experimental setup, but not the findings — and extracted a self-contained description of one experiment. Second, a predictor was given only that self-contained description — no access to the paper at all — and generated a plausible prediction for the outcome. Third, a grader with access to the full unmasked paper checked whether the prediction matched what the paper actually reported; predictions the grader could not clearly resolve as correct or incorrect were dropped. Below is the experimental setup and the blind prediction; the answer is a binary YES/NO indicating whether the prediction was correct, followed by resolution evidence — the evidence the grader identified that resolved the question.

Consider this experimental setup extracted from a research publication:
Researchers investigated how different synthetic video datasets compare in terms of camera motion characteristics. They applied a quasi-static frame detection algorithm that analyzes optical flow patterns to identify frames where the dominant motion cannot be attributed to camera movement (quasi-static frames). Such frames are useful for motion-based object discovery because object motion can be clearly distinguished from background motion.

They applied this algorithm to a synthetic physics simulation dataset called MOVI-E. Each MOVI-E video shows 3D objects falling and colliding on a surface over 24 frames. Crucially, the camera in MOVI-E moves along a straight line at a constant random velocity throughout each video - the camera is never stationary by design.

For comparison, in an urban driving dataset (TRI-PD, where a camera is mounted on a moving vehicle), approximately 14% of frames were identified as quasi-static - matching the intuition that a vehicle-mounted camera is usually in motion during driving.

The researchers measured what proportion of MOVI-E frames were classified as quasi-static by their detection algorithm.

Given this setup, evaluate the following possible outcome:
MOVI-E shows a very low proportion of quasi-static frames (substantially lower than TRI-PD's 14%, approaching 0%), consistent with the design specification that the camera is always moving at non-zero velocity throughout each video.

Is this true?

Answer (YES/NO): NO